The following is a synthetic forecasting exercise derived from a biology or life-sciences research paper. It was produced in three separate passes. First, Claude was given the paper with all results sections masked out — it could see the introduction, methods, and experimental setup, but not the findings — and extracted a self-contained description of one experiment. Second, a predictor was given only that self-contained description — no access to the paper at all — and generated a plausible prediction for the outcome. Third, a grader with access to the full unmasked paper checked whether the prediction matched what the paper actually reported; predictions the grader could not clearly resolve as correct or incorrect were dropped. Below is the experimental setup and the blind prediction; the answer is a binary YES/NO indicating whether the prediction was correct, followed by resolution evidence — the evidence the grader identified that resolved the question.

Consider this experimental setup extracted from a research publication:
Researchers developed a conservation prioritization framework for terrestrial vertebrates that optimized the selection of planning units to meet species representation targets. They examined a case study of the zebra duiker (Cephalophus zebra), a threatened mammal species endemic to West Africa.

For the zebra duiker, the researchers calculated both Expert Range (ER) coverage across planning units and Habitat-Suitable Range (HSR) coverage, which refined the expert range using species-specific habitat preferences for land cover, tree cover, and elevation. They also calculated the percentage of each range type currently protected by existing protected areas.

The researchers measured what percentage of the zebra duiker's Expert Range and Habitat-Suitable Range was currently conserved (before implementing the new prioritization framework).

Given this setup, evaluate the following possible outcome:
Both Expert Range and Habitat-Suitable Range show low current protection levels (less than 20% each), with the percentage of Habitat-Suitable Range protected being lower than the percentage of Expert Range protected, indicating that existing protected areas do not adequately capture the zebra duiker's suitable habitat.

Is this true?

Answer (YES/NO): NO